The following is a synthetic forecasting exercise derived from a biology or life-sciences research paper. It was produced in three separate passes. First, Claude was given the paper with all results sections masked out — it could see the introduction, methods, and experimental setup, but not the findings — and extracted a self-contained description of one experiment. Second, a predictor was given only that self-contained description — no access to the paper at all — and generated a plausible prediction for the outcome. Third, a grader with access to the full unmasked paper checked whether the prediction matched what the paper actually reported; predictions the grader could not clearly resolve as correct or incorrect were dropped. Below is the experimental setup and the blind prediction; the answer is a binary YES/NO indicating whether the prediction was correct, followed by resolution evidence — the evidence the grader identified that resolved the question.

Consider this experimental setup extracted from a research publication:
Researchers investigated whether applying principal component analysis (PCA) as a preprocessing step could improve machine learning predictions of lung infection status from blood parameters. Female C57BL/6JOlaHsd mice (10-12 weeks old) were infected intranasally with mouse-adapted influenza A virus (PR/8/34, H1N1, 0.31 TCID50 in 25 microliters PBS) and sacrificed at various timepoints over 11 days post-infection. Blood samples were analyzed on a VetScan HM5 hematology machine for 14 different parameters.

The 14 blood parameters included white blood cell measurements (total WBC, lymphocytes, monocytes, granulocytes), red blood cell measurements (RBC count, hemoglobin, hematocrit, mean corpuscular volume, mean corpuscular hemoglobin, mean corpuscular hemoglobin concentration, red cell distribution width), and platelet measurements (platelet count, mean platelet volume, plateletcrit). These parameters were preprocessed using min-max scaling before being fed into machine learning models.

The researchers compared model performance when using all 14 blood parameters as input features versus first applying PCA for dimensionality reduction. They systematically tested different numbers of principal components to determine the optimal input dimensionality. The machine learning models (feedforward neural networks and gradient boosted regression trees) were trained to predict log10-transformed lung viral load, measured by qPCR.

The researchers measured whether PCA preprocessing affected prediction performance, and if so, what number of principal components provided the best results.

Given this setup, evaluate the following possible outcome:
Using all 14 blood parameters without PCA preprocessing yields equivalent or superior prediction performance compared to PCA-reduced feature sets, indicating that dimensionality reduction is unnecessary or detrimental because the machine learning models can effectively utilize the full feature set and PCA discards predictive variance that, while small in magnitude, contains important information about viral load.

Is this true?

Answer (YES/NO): NO